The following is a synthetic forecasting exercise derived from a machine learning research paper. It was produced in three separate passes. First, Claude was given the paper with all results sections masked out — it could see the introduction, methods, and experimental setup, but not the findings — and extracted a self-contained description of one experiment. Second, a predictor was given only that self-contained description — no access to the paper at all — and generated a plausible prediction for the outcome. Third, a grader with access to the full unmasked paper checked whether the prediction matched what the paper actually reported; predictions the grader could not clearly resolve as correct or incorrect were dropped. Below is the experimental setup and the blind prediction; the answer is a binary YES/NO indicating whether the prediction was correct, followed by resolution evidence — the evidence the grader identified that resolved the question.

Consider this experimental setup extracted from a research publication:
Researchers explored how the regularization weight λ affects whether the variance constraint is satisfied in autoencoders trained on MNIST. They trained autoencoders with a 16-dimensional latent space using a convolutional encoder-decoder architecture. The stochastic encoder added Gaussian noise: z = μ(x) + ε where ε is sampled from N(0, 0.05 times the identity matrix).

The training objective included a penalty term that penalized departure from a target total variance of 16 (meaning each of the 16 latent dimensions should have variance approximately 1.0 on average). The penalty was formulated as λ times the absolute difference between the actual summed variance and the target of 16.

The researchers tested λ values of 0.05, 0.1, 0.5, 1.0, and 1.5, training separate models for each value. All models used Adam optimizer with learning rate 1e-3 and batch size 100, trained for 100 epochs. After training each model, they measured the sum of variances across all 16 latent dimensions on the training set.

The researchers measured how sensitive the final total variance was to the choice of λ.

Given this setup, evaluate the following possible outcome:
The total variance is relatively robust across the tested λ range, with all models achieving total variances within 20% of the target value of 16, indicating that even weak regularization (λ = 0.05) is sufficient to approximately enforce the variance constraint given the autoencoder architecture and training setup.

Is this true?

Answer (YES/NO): YES